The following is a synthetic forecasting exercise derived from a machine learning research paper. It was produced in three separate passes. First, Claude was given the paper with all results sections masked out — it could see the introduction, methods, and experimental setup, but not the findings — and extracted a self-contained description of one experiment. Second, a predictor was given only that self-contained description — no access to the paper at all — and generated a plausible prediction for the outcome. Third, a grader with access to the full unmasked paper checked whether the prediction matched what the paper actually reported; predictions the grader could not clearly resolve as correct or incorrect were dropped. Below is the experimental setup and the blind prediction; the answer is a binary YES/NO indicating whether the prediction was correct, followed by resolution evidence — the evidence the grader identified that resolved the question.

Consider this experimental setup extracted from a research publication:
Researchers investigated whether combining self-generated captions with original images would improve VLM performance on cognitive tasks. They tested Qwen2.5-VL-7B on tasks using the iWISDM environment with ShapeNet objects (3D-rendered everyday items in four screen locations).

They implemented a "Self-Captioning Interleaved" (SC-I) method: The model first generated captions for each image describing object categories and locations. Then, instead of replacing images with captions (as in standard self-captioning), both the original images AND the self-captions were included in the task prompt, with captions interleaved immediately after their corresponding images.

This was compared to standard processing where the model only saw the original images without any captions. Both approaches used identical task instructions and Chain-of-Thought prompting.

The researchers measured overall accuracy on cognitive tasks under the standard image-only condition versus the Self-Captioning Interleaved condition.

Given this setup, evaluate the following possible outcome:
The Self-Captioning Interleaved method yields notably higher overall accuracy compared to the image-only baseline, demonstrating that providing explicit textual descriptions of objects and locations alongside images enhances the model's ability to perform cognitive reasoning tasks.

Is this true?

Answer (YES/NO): NO